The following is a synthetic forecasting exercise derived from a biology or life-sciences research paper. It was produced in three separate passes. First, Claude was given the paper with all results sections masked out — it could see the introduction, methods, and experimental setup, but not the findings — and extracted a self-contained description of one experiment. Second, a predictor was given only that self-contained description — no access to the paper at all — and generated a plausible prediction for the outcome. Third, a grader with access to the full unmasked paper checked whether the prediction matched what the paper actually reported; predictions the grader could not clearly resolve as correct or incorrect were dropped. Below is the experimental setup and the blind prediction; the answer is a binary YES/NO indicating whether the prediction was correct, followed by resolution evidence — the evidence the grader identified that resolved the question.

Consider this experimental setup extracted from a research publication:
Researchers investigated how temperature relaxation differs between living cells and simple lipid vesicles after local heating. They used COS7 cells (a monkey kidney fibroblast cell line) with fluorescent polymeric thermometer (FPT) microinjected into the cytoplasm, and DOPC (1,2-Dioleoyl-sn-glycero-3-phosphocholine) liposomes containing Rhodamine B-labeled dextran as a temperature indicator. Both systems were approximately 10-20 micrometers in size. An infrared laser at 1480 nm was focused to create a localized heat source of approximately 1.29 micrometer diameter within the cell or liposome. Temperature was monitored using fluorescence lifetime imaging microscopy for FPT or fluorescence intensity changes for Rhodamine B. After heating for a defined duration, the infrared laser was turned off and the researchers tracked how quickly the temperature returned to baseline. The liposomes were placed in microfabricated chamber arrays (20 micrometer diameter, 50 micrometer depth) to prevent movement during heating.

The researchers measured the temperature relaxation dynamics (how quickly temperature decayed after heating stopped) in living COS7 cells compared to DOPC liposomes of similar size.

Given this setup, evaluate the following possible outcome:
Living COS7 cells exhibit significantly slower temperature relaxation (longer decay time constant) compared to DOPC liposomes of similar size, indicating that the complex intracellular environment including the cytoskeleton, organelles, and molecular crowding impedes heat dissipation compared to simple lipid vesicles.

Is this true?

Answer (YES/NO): YES